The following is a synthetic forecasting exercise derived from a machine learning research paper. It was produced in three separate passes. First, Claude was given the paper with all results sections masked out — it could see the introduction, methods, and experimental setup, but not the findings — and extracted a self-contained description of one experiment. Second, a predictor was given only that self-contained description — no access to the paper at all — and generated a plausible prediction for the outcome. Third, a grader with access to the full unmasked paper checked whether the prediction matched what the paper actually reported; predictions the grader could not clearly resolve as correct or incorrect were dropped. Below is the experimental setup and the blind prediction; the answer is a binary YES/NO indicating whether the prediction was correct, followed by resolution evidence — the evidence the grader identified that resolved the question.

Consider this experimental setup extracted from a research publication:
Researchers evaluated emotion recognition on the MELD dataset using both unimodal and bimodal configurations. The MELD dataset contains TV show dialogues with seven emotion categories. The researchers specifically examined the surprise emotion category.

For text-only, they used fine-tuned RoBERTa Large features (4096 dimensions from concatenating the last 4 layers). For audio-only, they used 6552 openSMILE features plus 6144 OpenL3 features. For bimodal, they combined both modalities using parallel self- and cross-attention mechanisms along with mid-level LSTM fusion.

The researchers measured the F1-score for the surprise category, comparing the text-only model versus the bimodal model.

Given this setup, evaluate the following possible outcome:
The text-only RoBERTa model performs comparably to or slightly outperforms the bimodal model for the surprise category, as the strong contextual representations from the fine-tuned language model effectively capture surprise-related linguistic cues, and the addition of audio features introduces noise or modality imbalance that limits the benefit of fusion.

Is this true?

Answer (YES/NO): NO